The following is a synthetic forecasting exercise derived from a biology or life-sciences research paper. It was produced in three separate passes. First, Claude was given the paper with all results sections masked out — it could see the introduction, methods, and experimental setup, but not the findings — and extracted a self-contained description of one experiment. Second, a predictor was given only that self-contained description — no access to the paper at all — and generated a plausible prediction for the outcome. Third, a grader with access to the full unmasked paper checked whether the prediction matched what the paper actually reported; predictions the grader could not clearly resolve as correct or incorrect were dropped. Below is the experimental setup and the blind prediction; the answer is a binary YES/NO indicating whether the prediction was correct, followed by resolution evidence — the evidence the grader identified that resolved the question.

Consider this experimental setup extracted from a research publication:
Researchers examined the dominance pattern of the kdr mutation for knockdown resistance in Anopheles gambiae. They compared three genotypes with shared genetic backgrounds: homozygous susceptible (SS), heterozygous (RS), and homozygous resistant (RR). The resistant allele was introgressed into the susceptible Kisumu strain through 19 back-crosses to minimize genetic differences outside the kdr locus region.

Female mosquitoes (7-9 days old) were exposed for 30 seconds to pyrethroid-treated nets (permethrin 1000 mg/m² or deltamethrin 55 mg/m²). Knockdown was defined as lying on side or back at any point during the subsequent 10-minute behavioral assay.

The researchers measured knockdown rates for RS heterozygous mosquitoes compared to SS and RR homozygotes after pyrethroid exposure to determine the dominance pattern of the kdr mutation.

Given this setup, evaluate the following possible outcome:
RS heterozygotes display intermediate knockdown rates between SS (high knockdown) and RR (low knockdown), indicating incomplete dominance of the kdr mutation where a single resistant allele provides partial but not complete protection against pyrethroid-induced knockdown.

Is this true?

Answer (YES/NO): YES